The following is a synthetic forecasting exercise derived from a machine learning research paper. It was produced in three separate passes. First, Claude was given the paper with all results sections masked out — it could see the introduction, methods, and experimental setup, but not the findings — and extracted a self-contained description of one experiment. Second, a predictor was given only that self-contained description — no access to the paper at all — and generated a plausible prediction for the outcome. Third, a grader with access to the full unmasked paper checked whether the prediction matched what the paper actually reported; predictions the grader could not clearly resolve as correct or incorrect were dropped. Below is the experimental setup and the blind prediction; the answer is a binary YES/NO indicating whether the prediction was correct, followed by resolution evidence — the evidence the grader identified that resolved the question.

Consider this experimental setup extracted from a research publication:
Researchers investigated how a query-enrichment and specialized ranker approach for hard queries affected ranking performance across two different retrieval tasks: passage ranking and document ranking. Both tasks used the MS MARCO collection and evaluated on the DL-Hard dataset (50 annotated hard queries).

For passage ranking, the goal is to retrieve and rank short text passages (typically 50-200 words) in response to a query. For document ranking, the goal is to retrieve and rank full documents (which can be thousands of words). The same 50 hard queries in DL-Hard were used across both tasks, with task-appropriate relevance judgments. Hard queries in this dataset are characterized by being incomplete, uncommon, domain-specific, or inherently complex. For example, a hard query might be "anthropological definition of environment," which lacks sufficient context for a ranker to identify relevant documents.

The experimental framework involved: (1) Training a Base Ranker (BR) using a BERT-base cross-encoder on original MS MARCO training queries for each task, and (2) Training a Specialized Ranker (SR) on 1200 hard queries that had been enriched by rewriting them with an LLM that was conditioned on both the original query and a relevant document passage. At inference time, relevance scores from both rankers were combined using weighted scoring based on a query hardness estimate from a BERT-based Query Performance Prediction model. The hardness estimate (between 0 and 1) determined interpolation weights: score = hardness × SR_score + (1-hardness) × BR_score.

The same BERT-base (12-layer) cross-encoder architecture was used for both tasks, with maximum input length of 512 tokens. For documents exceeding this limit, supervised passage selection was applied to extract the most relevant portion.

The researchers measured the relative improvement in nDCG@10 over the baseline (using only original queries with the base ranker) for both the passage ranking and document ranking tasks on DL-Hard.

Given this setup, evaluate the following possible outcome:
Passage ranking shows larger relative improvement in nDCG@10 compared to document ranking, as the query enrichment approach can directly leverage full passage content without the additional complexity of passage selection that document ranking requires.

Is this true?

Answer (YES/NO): NO